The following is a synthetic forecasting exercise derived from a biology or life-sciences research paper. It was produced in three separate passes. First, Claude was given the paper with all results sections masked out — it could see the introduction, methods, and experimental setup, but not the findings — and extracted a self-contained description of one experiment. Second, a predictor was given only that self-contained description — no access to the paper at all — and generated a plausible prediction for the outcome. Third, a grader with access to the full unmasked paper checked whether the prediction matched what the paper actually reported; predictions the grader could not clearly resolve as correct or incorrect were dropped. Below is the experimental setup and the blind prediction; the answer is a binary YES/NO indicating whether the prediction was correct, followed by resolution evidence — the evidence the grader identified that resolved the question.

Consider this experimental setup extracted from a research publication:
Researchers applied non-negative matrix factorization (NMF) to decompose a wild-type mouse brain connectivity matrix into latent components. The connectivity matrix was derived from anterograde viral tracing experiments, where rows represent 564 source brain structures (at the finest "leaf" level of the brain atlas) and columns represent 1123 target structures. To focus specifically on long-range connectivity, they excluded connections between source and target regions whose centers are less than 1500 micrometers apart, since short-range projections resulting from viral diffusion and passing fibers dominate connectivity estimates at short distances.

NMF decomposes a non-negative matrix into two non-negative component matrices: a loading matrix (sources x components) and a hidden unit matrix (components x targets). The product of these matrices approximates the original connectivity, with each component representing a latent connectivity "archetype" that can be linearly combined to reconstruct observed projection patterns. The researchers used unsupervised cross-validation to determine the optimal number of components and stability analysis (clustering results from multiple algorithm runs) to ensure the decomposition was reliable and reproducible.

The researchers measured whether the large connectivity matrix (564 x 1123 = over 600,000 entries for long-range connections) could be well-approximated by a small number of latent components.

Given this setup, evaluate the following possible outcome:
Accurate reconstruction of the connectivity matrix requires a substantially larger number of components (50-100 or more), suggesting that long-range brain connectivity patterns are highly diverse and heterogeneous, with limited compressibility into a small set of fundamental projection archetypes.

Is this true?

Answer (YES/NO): NO